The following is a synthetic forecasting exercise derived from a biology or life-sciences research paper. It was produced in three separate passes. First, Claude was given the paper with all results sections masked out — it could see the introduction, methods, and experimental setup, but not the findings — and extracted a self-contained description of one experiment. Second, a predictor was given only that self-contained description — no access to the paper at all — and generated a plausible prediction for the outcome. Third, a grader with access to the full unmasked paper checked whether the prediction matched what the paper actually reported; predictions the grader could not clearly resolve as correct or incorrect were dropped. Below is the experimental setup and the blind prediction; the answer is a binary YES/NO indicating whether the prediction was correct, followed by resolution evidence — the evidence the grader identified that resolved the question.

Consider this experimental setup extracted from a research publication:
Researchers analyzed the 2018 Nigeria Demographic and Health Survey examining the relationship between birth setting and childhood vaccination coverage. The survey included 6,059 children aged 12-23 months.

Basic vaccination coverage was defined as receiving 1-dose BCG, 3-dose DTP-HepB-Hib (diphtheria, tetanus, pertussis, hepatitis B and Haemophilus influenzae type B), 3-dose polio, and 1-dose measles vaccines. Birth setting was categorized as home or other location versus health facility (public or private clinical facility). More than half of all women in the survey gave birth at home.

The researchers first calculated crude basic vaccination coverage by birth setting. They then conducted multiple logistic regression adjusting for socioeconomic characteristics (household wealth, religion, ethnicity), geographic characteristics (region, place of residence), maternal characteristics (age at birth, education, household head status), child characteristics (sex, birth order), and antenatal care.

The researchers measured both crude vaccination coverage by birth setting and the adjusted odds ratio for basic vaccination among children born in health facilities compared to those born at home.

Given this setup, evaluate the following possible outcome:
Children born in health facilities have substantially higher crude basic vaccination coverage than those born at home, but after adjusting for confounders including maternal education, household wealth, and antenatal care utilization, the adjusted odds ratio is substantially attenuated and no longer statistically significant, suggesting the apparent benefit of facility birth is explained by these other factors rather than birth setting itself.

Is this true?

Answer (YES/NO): NO